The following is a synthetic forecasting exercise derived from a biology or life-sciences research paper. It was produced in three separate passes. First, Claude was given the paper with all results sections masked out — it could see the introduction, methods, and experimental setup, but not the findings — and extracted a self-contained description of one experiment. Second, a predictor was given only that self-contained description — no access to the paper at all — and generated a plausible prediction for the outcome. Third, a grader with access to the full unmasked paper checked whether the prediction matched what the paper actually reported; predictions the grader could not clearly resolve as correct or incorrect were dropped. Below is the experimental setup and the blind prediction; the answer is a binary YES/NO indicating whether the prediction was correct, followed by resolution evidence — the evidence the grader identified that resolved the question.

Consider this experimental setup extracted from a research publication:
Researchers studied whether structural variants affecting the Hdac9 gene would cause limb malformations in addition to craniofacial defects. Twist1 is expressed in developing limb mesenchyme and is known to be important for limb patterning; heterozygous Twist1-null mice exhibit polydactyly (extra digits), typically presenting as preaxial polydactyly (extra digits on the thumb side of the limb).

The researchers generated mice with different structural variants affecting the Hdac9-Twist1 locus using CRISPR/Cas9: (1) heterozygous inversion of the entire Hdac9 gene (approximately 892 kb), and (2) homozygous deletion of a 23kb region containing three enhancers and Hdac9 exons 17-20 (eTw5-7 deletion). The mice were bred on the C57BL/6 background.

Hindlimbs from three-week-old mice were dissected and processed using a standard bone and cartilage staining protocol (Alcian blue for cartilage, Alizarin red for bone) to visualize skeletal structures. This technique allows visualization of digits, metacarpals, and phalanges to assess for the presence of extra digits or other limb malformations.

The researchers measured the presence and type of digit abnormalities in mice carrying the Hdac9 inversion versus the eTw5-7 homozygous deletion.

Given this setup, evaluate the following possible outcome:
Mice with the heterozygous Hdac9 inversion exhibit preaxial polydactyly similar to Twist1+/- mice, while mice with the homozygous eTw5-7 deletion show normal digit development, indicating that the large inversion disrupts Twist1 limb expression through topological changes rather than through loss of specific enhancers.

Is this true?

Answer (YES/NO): NO